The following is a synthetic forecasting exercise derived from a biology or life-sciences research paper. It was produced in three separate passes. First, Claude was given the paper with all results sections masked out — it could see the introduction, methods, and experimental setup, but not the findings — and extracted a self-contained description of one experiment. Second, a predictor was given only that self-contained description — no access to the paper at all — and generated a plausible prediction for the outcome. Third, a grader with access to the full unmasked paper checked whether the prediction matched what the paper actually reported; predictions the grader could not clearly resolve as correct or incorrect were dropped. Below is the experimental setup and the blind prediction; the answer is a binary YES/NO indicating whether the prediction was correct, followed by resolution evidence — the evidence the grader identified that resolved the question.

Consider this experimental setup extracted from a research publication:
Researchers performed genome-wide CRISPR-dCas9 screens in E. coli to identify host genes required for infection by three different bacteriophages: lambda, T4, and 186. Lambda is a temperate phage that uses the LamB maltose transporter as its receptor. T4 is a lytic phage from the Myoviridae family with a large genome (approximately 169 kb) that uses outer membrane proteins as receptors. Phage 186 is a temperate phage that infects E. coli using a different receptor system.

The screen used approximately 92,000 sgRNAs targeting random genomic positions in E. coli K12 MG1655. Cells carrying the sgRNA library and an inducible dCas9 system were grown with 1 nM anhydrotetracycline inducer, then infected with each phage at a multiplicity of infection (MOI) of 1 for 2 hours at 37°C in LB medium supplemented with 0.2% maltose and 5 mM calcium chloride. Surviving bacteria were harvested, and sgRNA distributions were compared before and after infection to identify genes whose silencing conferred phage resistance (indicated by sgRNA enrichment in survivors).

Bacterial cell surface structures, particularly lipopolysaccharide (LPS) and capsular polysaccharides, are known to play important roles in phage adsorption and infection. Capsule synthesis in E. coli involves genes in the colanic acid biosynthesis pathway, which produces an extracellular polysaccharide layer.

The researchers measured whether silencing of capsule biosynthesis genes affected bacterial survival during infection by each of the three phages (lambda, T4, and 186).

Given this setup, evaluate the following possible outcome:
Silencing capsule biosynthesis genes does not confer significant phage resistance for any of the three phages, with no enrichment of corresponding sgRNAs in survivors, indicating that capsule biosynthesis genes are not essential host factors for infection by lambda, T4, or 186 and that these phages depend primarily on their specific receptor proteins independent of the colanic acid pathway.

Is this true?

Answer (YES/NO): NO